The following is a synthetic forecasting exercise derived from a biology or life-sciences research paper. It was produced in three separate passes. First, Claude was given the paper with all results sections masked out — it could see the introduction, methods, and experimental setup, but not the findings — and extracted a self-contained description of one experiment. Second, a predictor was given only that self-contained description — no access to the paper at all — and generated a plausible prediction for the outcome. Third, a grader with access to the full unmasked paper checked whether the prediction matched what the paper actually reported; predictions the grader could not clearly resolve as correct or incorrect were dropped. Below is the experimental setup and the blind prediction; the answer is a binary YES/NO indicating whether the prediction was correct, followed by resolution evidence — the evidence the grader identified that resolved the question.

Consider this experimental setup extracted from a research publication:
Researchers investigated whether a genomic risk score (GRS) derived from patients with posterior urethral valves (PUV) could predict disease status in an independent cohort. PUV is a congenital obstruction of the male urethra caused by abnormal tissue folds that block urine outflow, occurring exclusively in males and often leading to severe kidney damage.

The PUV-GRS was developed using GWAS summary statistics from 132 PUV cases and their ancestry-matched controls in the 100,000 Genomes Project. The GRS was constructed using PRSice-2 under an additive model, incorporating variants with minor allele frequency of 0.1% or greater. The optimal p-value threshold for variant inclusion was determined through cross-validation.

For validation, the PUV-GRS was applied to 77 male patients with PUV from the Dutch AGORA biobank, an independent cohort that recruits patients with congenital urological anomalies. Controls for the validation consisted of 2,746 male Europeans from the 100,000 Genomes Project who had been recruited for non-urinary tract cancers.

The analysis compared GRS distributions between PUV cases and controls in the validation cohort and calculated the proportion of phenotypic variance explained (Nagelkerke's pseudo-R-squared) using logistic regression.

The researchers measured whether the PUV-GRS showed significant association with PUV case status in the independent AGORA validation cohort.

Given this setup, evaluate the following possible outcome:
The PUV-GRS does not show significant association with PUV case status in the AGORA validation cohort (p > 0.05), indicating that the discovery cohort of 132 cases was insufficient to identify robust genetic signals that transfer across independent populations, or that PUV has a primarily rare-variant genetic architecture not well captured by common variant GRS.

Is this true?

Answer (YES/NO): NO